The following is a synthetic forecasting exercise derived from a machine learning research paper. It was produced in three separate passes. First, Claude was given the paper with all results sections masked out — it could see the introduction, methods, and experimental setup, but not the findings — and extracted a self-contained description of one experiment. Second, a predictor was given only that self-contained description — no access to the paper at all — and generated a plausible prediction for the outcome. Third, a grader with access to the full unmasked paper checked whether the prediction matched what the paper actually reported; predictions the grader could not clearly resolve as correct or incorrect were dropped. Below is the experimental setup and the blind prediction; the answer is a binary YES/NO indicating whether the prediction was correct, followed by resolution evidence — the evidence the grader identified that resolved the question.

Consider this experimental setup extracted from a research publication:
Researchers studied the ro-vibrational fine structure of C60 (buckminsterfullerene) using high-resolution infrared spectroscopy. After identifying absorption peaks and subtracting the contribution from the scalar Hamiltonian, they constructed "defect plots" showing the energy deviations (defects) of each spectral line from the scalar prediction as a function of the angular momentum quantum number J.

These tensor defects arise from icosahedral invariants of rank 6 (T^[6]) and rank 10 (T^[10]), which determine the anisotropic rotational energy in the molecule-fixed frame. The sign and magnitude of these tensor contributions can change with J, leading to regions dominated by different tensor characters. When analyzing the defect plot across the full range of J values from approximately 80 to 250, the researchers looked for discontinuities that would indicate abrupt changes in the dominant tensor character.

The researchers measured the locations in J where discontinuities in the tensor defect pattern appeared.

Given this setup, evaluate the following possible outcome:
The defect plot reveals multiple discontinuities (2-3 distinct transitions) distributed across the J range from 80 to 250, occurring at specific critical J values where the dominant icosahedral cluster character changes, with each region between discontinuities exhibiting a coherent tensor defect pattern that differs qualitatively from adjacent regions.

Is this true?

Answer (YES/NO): NO